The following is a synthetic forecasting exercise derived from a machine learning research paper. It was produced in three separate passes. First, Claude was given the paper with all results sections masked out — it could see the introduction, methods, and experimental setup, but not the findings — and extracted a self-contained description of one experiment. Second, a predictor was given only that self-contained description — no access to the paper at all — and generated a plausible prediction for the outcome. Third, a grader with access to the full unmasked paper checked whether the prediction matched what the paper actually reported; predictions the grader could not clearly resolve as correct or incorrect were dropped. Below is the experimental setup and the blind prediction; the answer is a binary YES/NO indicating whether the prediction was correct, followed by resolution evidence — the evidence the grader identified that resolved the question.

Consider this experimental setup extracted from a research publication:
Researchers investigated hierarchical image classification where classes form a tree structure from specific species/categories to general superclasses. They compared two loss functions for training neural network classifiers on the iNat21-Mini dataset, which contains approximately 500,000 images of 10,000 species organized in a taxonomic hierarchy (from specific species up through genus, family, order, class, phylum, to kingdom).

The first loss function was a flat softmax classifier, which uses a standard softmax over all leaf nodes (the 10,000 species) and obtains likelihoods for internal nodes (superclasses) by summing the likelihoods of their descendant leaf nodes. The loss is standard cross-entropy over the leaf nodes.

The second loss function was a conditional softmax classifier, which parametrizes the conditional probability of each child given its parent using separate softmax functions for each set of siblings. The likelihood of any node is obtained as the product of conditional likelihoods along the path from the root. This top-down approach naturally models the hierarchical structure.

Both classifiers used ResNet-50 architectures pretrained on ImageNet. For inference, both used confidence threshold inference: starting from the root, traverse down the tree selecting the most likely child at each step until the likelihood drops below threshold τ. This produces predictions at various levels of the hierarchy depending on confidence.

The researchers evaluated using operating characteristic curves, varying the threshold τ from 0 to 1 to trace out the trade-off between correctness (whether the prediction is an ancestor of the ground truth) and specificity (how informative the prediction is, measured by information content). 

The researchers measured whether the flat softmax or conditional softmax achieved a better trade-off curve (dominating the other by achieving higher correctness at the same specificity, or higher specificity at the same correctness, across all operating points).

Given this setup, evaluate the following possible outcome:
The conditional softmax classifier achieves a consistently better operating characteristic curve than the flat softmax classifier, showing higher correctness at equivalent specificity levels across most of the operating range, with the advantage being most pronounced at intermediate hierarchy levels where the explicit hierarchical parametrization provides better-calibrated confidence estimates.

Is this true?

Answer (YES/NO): NO